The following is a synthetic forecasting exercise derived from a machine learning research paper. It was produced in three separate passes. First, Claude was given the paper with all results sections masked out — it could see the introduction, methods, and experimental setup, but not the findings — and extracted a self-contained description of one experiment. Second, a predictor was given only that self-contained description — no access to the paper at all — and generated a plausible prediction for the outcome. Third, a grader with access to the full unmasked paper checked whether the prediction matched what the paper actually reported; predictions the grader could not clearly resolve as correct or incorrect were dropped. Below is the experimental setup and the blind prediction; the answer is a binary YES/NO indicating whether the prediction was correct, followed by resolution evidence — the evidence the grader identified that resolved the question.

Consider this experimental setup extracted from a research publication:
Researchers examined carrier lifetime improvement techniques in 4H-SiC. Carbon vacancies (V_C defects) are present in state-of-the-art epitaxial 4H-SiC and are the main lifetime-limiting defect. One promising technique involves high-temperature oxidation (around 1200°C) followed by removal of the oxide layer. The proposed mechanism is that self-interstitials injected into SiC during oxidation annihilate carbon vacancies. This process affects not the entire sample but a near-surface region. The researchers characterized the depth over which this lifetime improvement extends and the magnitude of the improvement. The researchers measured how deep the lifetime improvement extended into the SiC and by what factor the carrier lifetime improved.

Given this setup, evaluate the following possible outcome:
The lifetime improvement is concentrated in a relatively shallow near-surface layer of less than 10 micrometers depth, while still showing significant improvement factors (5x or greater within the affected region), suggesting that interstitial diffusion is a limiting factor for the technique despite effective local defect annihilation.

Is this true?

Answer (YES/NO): NO